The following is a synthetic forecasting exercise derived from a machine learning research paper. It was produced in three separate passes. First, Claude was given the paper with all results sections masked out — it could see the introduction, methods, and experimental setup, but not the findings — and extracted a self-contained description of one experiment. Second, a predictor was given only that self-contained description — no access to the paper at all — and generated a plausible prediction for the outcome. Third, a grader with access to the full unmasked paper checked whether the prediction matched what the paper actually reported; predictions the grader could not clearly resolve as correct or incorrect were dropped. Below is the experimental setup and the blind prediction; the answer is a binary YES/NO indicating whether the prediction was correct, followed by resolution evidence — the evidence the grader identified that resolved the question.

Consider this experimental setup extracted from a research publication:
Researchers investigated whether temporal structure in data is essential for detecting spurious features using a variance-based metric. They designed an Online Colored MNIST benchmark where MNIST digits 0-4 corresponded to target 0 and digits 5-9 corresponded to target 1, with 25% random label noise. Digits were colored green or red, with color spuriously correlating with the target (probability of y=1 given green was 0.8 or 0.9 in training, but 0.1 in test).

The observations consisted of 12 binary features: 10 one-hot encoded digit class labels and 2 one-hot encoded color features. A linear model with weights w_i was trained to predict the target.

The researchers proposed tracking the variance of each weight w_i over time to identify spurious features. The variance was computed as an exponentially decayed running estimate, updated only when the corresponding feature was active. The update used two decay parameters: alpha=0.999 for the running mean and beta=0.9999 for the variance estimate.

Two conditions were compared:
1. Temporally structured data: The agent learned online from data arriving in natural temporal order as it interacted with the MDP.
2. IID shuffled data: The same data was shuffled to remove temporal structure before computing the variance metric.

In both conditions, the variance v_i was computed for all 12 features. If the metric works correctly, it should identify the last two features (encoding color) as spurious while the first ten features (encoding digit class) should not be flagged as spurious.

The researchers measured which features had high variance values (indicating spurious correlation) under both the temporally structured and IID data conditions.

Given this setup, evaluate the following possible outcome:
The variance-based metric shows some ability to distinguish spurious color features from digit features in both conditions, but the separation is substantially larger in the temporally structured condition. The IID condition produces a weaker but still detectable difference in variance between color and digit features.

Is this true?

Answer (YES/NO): NO